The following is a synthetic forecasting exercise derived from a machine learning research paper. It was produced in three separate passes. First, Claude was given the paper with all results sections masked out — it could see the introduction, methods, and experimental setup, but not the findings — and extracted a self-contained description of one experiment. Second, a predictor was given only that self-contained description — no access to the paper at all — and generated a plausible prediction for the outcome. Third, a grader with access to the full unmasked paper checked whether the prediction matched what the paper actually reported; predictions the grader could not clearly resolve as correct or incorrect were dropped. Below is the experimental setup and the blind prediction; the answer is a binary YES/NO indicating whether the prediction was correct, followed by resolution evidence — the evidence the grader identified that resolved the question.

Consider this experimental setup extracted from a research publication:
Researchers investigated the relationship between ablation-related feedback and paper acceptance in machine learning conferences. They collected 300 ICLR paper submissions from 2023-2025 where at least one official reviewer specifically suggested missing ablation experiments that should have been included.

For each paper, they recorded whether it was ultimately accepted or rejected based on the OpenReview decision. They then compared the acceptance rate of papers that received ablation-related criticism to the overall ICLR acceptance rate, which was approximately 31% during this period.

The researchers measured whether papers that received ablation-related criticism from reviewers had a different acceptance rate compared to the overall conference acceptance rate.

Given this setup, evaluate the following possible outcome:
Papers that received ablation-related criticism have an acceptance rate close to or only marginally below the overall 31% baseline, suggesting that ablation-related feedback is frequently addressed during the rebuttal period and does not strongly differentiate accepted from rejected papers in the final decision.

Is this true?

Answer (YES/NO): YES